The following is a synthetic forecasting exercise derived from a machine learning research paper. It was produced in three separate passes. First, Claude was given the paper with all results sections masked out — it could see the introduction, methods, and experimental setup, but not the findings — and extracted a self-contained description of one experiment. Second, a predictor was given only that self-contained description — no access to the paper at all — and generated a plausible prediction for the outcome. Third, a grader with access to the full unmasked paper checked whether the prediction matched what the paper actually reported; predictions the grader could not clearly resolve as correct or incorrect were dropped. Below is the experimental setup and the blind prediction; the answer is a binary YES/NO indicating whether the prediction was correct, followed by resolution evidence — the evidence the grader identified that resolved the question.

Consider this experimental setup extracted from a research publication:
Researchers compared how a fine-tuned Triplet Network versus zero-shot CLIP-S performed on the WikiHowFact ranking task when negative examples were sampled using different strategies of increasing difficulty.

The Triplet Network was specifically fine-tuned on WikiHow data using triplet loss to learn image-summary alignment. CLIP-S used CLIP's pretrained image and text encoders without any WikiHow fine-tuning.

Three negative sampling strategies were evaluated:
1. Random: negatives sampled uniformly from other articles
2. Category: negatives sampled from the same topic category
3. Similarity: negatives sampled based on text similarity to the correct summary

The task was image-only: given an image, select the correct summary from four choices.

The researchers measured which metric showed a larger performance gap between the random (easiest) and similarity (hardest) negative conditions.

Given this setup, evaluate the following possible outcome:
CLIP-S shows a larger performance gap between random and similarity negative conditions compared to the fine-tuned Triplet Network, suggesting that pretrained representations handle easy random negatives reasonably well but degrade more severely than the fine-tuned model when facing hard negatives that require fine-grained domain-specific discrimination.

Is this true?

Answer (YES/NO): YES